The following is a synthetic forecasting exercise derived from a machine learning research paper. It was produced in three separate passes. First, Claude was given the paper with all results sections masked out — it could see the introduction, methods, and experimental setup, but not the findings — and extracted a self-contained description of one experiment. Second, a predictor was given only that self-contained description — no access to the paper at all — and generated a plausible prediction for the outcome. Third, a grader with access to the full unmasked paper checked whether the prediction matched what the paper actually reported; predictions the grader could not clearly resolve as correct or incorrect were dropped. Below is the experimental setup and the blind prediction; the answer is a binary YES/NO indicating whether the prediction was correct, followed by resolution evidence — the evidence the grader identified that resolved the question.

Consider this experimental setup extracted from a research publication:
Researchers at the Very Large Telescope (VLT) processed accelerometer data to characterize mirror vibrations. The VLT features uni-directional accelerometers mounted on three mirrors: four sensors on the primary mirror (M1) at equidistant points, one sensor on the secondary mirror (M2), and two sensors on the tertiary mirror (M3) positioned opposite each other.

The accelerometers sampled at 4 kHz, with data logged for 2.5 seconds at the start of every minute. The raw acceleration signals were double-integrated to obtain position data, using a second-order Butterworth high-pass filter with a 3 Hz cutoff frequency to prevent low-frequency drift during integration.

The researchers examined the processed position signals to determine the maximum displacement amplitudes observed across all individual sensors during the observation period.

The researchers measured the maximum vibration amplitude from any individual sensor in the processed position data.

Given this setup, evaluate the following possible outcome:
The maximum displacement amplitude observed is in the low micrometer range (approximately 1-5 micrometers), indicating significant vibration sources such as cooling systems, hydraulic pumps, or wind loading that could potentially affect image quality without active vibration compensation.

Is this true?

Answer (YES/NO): NO